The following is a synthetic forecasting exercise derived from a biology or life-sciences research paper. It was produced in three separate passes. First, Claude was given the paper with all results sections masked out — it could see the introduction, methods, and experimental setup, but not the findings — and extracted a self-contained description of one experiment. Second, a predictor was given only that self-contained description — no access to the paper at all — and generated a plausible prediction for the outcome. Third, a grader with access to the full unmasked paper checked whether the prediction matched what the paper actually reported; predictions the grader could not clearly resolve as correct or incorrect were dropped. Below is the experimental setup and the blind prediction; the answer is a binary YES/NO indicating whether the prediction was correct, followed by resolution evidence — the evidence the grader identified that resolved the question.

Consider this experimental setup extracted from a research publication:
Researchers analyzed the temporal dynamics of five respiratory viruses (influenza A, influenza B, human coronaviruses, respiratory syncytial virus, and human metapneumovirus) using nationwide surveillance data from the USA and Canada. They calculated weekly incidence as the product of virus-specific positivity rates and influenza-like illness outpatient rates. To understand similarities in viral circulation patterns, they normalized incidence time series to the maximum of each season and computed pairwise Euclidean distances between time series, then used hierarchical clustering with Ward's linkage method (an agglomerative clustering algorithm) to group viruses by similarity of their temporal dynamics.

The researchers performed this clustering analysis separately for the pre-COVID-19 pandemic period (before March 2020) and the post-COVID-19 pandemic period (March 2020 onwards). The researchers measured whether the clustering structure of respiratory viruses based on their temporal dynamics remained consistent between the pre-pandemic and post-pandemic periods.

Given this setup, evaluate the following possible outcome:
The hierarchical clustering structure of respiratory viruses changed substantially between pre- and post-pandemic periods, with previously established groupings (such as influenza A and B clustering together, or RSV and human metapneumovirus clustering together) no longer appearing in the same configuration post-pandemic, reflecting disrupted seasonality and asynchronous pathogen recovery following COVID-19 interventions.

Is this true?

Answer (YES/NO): NO